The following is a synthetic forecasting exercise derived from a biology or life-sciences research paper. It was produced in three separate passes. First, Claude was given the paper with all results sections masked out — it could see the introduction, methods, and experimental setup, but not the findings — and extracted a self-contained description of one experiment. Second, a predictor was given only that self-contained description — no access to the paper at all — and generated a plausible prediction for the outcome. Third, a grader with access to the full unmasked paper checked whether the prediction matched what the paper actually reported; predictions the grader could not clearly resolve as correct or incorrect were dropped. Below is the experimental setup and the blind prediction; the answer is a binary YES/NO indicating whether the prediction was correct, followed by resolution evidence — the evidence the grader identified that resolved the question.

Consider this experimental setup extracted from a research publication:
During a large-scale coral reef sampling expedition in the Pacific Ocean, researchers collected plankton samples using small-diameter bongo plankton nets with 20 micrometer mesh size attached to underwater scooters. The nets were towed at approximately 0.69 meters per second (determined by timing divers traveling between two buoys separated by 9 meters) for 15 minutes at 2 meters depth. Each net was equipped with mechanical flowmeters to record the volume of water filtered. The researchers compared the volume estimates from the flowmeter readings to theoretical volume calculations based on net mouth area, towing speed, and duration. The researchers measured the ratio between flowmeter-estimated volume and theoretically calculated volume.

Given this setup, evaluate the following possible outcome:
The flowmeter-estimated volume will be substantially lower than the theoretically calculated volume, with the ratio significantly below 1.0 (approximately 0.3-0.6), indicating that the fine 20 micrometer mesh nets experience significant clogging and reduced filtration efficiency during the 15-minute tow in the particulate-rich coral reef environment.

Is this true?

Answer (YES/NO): NO